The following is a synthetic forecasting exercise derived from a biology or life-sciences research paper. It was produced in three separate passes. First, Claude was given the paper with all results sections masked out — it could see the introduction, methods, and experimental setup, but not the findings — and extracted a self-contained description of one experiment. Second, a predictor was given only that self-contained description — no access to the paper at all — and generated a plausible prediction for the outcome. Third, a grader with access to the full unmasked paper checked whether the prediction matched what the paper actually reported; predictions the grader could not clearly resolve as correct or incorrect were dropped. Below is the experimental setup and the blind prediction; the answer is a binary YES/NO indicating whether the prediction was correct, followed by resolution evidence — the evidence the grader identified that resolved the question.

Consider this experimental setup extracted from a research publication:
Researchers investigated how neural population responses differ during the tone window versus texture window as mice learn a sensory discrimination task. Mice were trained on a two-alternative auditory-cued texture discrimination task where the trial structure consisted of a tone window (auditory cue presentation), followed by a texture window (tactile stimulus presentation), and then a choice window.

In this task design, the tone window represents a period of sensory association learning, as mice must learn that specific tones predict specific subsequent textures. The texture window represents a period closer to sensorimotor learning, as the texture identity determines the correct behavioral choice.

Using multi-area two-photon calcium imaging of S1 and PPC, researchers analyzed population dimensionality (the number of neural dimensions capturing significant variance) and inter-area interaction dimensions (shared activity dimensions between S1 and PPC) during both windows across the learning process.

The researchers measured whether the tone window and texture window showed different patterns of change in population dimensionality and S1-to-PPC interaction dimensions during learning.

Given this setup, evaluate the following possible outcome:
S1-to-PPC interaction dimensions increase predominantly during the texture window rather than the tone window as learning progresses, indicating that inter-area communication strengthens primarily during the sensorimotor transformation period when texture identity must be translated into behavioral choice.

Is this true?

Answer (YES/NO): NO